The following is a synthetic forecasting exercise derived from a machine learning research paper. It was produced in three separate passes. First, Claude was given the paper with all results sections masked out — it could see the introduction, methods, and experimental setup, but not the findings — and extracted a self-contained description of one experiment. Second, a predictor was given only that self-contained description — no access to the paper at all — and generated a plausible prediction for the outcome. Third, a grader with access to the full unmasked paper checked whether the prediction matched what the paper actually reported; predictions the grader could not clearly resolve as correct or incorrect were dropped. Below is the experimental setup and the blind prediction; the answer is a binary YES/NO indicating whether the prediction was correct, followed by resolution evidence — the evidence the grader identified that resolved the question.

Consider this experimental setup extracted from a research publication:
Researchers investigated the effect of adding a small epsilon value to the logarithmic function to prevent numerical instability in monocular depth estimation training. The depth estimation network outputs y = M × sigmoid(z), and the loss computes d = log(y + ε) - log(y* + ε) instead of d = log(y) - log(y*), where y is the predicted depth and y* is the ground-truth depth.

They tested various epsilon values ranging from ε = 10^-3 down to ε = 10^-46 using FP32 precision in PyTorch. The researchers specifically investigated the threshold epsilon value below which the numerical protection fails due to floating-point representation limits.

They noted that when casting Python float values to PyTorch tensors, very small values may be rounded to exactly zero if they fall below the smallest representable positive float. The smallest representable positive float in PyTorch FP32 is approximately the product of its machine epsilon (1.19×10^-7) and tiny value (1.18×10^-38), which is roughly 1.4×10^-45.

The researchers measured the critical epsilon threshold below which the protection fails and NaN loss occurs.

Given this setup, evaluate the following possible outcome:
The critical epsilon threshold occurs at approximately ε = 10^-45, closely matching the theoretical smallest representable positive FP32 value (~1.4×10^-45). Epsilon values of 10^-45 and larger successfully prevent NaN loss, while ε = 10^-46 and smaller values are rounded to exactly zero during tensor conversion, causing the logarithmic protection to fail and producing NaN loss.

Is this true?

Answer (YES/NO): NO